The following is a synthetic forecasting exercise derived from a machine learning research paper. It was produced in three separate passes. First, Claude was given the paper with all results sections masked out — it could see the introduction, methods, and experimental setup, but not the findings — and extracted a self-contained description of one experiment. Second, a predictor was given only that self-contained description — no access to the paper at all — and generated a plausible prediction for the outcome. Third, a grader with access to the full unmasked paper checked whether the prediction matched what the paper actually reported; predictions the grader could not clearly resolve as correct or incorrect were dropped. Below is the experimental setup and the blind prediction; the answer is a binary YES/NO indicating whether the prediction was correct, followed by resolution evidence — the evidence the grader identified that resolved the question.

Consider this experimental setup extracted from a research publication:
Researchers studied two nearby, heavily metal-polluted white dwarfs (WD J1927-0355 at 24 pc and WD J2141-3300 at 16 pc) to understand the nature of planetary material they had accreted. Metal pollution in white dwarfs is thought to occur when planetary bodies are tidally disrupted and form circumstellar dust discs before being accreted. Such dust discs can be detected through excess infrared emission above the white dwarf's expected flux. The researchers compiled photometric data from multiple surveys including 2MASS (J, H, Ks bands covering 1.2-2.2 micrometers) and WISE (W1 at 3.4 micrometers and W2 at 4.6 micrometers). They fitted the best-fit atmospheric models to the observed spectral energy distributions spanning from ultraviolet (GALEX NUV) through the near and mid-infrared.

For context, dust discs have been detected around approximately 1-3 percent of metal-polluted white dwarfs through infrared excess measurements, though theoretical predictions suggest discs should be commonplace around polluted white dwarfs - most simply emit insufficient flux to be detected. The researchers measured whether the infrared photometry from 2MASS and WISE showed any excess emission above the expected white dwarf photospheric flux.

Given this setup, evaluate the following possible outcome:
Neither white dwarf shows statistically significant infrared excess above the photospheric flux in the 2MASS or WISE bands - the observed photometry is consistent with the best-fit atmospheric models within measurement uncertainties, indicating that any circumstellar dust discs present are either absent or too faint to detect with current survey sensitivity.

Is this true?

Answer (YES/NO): YES